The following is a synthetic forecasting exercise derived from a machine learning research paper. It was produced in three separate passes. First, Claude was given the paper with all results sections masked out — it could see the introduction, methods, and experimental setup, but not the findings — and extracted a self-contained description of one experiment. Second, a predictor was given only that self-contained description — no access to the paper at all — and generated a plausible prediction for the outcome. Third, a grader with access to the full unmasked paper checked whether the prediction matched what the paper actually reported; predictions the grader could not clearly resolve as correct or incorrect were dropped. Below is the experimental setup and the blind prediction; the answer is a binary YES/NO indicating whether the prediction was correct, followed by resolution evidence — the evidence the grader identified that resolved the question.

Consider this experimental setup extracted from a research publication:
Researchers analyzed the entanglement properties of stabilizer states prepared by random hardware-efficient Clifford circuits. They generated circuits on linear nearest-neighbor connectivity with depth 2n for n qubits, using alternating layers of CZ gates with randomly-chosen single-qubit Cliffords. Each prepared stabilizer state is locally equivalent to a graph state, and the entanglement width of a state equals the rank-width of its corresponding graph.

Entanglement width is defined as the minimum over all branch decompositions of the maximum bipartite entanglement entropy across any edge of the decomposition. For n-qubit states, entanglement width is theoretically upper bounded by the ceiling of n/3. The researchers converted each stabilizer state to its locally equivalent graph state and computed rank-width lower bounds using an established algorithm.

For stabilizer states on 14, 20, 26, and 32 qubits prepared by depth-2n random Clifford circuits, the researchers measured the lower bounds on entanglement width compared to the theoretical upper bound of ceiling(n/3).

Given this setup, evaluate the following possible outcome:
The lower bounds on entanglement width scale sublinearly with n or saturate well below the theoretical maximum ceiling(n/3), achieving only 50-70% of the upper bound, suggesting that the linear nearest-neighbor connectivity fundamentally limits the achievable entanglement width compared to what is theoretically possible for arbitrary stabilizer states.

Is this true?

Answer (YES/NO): NO